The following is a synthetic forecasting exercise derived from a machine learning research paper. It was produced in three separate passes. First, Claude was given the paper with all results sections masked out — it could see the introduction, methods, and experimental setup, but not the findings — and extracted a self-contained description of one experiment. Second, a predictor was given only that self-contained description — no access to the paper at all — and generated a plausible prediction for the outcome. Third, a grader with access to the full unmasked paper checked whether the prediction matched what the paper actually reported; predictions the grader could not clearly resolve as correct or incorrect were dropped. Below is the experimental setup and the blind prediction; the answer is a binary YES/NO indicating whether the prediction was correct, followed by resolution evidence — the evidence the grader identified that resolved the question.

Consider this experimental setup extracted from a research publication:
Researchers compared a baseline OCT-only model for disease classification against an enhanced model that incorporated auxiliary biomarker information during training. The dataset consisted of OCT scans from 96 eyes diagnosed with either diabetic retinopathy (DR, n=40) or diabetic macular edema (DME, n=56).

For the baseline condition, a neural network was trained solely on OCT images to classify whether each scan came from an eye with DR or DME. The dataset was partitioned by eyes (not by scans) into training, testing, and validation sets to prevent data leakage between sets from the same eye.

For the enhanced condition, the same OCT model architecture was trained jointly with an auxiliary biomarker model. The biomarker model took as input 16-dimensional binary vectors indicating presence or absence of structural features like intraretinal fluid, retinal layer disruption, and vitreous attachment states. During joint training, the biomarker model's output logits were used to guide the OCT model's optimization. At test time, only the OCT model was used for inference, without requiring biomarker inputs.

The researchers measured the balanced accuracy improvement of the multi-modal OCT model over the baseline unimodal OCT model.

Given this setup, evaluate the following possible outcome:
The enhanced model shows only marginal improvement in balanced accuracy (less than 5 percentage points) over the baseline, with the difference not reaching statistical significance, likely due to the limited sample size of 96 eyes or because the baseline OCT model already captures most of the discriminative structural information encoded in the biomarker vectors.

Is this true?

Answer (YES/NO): NO